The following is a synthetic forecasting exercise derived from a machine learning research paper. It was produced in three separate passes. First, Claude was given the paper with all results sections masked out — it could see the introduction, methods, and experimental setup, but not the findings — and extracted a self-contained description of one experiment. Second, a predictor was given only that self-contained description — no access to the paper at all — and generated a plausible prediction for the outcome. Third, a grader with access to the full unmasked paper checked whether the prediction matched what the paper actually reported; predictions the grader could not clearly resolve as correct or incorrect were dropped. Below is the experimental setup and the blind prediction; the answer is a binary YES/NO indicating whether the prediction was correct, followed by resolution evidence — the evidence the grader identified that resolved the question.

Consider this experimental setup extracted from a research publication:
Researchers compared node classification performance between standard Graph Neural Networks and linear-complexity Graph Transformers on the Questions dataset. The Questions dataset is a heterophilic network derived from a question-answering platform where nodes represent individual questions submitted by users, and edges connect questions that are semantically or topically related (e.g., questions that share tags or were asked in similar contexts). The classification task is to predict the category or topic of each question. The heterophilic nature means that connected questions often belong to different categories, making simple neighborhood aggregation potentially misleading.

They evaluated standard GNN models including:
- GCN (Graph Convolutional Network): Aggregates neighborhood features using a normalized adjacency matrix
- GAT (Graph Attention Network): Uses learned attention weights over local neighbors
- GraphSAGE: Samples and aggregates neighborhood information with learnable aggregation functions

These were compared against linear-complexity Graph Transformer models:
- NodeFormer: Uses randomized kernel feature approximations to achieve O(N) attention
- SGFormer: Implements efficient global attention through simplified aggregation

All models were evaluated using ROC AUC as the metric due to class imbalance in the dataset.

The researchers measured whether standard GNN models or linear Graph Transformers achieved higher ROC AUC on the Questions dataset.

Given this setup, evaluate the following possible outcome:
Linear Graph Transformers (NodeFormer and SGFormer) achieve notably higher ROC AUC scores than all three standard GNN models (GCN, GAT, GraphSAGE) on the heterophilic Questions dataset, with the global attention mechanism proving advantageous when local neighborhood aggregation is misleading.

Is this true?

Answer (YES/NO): NO